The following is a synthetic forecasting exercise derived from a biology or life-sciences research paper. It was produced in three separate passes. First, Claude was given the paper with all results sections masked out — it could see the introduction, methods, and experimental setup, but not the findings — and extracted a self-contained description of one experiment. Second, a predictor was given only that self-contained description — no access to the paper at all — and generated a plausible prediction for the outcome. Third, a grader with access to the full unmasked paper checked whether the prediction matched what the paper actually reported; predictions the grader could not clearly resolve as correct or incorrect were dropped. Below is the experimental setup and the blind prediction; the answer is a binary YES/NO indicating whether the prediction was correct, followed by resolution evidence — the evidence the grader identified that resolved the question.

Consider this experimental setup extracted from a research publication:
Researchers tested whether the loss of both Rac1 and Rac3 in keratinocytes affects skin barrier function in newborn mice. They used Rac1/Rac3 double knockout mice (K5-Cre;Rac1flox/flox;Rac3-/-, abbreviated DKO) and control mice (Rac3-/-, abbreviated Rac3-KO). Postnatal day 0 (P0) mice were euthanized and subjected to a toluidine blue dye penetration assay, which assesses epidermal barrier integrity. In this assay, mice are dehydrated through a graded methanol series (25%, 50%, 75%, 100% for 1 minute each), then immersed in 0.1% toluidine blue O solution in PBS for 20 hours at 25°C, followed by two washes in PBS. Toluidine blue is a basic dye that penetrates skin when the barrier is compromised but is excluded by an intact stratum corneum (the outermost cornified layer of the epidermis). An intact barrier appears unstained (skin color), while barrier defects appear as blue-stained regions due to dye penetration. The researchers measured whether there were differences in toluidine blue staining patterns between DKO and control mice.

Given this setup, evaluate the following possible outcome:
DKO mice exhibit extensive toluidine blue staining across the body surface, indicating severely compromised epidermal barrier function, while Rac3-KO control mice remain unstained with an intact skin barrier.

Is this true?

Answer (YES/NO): NO